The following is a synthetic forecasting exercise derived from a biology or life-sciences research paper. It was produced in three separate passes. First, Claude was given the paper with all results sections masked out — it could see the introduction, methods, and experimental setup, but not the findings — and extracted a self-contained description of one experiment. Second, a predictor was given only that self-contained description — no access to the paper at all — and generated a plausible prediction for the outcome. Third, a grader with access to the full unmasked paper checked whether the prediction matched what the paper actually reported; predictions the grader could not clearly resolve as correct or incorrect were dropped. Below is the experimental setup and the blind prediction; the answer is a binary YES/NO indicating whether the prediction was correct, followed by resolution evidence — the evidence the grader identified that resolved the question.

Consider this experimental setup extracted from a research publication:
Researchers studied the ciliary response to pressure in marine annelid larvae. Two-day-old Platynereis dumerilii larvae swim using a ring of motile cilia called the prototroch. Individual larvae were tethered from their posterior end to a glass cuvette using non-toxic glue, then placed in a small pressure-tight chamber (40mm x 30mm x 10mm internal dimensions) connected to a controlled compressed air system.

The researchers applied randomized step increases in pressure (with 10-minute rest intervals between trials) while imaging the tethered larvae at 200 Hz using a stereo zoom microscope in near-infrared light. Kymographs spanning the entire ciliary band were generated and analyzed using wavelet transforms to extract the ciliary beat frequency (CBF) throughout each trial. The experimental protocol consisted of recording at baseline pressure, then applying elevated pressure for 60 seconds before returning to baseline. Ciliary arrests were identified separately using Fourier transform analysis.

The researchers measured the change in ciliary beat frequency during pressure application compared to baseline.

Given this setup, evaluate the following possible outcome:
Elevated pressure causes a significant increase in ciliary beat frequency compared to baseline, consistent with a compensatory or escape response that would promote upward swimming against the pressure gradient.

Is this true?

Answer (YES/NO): YES